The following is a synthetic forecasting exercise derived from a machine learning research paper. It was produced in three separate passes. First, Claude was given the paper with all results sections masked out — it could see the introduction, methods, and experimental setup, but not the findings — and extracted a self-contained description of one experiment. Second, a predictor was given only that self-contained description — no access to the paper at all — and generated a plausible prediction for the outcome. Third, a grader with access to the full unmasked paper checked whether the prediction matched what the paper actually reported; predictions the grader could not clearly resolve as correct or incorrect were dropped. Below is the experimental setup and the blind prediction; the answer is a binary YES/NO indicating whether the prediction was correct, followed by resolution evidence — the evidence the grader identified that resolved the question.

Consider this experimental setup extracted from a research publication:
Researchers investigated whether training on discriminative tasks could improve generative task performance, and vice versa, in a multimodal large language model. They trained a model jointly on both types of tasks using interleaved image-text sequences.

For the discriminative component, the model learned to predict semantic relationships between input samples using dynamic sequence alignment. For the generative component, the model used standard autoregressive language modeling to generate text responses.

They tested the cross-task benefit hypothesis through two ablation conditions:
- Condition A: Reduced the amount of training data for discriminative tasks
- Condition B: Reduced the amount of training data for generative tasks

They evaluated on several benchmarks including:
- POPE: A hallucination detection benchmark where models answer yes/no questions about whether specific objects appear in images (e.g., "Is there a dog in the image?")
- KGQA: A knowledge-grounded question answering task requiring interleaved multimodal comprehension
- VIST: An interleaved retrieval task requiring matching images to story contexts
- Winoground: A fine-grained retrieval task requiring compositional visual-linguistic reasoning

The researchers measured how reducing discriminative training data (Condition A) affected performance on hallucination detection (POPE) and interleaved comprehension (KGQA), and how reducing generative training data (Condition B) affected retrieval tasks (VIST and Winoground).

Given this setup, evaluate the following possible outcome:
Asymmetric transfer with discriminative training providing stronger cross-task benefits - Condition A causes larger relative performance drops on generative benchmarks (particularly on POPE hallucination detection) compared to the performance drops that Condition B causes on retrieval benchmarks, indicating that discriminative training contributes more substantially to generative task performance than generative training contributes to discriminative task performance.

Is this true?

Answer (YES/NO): NO